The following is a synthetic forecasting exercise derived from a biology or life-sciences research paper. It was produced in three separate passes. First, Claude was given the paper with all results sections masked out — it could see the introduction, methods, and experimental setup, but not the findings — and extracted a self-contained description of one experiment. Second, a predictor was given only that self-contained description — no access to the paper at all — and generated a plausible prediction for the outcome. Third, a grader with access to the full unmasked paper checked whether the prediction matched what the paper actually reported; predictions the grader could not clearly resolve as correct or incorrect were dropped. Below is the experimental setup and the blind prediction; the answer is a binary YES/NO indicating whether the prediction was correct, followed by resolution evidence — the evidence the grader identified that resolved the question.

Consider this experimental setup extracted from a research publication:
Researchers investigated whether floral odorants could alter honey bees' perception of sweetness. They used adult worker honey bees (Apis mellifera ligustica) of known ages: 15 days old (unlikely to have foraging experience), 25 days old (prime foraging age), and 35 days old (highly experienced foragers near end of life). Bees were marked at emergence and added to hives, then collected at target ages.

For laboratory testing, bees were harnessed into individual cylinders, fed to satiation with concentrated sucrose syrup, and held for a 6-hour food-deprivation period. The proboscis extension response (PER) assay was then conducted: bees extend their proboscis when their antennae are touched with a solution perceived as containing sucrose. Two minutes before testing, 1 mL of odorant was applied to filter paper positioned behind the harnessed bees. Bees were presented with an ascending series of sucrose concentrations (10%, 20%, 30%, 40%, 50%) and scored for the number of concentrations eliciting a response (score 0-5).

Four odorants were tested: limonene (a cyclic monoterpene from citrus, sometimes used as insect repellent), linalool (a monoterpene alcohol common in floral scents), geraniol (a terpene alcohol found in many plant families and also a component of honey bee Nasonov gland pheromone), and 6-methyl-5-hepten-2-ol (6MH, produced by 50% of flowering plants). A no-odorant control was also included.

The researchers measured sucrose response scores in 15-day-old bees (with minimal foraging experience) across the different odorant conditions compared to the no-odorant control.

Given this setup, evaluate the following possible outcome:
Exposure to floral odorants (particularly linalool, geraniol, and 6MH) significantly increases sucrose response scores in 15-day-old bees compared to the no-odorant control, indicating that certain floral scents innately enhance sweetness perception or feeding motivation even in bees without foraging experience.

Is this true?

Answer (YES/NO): NO